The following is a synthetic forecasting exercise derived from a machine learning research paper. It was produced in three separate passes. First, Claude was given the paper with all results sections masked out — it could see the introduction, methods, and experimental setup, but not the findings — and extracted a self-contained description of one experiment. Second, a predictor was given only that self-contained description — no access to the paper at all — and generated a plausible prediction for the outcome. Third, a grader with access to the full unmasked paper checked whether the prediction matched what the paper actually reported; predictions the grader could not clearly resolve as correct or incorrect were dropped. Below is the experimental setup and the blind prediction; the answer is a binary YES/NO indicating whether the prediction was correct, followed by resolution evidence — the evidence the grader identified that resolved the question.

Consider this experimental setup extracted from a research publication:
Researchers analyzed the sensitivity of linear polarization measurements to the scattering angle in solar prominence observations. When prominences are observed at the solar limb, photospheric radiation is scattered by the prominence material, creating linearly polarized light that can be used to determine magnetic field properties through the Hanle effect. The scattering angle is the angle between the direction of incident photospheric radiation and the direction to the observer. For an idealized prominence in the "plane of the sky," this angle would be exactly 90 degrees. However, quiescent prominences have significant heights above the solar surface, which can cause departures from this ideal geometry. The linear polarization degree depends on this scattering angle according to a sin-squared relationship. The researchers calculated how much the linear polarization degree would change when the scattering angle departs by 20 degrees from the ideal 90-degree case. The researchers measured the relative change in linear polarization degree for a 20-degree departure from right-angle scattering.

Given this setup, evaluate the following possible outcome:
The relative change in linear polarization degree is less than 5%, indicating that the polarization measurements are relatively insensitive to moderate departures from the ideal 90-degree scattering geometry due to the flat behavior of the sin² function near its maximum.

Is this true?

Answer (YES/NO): NO